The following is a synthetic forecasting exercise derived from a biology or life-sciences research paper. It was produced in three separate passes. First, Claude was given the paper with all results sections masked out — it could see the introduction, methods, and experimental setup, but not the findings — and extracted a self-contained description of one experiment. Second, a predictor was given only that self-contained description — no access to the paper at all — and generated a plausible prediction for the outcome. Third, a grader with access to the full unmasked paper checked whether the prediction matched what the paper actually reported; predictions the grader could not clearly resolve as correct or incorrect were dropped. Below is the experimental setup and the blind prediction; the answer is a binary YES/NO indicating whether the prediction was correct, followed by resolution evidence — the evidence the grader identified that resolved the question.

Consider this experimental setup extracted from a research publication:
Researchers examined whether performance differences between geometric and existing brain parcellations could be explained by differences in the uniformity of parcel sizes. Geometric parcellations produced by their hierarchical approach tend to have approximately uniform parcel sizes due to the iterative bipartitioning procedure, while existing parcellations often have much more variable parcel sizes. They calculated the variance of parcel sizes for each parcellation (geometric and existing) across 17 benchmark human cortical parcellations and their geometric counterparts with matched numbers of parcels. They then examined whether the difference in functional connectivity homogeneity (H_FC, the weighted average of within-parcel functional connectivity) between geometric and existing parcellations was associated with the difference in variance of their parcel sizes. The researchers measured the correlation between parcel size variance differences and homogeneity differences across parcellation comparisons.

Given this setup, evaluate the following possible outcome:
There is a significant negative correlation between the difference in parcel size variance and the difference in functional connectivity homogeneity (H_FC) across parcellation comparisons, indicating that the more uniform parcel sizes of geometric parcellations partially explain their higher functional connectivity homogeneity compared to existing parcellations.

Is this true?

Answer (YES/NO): NO